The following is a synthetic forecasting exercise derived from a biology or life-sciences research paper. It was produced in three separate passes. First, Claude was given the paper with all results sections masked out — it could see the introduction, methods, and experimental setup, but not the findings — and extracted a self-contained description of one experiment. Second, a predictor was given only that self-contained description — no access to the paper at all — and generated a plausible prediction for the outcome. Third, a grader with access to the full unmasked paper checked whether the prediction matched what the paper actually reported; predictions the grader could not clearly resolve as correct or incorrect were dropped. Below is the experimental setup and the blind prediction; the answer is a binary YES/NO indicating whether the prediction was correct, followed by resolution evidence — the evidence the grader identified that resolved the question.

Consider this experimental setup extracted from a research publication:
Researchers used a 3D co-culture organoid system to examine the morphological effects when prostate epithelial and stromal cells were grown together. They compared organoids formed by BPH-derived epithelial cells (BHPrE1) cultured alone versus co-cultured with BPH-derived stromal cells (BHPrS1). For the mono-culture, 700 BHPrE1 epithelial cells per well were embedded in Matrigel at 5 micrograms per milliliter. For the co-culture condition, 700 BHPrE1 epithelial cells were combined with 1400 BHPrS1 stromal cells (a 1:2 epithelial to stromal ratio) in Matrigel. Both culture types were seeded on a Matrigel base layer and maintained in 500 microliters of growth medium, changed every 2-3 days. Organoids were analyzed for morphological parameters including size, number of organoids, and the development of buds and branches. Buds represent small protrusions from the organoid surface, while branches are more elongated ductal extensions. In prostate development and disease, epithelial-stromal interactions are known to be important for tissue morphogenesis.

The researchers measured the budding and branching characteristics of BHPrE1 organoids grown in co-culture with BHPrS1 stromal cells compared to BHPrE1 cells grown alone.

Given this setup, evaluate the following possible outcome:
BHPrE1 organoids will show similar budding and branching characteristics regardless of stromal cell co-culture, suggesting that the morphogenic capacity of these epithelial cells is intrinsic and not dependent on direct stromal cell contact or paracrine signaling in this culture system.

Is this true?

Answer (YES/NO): NO